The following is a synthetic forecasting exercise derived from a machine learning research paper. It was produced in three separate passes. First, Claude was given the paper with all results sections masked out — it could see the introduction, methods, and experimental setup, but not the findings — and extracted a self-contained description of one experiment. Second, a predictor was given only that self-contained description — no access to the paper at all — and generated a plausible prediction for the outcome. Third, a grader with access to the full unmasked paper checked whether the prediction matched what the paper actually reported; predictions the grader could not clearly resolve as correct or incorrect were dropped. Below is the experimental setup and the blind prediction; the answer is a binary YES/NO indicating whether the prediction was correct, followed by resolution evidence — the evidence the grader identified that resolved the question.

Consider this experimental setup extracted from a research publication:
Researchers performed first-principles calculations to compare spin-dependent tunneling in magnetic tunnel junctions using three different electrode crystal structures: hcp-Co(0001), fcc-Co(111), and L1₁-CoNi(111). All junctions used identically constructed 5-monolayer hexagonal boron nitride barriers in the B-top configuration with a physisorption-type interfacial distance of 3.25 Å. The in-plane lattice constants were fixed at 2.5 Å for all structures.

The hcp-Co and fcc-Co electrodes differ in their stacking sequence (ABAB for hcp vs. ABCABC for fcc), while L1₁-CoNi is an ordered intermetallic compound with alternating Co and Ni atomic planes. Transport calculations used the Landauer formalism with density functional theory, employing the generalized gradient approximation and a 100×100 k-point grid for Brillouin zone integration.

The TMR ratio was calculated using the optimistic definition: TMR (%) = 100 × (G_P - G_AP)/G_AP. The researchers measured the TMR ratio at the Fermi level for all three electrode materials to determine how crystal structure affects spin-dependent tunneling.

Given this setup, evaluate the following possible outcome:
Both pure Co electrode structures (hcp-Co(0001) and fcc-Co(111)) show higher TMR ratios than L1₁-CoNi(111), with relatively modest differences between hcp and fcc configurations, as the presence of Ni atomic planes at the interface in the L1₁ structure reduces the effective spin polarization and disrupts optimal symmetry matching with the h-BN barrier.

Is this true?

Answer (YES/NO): NO